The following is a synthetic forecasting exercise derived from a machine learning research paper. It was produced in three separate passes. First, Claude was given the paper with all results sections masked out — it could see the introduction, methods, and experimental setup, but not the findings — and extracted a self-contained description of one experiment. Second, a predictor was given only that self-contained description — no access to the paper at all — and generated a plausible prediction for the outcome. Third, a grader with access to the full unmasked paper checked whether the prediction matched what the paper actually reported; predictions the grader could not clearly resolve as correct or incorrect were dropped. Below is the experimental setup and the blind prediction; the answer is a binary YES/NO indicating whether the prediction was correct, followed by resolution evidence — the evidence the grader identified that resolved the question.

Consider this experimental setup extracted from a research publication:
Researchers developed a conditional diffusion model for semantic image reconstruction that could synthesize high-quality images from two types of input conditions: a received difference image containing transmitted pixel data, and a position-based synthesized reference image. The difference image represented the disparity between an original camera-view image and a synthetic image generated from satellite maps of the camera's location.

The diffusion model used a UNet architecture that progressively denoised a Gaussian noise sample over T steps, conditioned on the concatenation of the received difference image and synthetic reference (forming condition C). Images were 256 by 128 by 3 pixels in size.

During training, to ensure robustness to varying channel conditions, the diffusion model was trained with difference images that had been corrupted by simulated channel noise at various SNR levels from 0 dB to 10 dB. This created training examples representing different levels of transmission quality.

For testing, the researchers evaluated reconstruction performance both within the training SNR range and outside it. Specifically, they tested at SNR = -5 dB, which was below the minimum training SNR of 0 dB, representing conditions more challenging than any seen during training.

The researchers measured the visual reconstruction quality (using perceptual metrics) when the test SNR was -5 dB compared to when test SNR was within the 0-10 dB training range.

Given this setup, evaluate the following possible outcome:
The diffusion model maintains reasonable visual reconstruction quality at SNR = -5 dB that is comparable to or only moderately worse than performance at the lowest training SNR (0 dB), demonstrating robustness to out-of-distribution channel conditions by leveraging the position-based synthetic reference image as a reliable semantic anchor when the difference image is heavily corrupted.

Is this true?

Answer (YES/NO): YES